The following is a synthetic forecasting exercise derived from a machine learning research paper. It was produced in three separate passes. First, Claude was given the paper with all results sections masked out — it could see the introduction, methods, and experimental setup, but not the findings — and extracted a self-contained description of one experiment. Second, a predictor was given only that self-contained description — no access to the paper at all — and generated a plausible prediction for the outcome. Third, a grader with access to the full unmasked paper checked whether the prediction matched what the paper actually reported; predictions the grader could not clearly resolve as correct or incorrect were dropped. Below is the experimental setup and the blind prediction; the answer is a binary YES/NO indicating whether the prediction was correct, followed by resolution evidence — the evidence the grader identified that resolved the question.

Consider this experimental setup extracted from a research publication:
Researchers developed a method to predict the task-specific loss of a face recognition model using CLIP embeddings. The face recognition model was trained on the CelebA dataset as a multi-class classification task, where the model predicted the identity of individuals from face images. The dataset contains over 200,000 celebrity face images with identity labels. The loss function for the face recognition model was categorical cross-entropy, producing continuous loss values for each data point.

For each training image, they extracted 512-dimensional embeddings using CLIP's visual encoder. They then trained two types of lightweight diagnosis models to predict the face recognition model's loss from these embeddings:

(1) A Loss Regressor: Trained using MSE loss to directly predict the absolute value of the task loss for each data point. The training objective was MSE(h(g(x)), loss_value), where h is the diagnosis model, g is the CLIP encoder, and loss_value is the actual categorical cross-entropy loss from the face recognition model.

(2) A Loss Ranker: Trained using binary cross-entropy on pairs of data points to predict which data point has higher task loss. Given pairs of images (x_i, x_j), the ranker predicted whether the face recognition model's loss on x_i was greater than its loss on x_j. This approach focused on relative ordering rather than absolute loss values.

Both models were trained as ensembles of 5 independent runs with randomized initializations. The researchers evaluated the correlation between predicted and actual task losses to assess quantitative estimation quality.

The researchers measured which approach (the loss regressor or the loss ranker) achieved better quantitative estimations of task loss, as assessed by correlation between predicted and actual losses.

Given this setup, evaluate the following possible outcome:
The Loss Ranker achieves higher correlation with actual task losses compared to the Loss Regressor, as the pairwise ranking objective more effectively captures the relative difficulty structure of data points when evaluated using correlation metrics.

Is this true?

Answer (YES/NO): YES